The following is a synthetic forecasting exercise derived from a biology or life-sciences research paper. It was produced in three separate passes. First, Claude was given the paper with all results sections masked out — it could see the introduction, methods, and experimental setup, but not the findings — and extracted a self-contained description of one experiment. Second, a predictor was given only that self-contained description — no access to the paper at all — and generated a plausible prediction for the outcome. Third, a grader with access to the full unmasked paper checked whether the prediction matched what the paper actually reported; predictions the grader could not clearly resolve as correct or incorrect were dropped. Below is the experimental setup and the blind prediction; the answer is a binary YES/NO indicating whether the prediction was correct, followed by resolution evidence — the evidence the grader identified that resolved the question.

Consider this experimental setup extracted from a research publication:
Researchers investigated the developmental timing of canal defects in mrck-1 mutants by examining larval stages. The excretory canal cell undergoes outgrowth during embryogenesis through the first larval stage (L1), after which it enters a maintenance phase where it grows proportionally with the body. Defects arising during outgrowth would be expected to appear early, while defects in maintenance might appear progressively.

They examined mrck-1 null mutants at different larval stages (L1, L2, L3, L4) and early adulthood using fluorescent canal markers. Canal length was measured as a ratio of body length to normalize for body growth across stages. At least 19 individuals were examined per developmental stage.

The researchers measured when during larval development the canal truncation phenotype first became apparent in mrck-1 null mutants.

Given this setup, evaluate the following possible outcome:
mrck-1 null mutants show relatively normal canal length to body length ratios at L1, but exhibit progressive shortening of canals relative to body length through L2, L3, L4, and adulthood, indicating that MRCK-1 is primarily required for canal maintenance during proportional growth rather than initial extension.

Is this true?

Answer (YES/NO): NO